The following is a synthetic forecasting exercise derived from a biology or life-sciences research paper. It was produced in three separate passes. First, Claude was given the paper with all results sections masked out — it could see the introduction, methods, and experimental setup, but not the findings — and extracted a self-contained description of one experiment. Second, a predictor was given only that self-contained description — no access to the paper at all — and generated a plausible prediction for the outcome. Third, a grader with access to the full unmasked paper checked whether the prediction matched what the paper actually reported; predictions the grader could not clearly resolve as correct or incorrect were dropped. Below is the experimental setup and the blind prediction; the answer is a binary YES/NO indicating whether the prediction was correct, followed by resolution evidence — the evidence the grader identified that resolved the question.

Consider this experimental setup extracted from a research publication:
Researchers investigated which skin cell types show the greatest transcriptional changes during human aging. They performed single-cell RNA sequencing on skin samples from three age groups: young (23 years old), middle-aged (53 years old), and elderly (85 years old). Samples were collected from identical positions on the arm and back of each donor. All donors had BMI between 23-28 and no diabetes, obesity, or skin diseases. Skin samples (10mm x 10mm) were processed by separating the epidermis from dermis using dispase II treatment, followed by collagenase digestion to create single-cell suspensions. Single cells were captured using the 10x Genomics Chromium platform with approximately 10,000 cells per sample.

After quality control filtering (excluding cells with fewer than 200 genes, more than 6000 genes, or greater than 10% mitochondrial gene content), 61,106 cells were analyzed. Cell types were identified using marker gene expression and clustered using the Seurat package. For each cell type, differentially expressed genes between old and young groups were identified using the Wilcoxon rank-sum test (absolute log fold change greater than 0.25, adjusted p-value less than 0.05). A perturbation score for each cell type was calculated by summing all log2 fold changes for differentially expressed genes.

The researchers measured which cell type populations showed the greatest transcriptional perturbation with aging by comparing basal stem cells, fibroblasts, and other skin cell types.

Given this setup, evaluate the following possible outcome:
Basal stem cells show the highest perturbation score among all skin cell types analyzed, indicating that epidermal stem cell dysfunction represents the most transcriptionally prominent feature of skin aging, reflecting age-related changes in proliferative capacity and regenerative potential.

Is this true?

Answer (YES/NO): YES